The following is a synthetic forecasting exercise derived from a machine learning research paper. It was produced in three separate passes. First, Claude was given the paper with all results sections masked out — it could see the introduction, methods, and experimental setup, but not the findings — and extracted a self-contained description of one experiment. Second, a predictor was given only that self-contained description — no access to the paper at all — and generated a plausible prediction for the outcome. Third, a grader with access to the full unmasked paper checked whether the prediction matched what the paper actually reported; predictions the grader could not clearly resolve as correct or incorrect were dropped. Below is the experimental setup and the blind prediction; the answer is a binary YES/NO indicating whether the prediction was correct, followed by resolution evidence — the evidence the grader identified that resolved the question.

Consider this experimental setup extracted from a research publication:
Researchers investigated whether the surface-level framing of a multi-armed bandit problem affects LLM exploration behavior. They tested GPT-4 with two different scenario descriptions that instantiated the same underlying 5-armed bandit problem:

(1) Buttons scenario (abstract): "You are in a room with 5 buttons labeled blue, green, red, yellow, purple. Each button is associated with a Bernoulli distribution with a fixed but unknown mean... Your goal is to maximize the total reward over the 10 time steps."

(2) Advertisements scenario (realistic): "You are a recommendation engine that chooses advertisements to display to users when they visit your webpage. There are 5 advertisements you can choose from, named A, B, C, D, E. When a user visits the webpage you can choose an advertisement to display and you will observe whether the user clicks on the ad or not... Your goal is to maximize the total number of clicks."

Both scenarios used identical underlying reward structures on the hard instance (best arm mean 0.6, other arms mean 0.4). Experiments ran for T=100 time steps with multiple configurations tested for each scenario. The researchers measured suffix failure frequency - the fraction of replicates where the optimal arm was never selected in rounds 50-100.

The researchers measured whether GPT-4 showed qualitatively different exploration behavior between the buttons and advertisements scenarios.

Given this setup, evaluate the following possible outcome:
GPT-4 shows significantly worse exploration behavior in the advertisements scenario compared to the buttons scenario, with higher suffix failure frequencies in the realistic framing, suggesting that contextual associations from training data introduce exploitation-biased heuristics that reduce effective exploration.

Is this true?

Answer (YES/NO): NO